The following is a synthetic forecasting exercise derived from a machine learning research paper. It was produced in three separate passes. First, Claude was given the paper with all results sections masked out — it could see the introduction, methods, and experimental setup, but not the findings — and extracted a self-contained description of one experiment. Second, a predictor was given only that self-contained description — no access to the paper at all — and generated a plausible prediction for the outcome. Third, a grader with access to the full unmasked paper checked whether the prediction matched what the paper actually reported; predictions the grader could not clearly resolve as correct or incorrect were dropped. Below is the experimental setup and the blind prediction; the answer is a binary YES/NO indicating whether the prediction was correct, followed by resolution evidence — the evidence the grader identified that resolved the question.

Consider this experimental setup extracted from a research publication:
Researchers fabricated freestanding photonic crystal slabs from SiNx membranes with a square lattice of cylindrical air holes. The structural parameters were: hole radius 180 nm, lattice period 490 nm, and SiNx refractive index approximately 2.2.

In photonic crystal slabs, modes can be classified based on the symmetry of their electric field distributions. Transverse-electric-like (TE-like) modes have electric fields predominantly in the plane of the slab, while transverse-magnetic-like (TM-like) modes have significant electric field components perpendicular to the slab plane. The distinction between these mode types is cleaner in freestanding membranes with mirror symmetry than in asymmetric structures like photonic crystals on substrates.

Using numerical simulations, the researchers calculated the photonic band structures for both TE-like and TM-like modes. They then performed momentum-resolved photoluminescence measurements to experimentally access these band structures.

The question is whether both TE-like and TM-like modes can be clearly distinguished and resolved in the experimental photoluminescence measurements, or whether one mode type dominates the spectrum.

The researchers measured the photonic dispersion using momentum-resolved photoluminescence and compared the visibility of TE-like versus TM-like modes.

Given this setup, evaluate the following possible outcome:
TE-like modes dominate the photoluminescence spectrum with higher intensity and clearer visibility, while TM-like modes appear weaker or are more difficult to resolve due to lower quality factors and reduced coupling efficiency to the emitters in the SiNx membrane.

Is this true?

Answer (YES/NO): NO